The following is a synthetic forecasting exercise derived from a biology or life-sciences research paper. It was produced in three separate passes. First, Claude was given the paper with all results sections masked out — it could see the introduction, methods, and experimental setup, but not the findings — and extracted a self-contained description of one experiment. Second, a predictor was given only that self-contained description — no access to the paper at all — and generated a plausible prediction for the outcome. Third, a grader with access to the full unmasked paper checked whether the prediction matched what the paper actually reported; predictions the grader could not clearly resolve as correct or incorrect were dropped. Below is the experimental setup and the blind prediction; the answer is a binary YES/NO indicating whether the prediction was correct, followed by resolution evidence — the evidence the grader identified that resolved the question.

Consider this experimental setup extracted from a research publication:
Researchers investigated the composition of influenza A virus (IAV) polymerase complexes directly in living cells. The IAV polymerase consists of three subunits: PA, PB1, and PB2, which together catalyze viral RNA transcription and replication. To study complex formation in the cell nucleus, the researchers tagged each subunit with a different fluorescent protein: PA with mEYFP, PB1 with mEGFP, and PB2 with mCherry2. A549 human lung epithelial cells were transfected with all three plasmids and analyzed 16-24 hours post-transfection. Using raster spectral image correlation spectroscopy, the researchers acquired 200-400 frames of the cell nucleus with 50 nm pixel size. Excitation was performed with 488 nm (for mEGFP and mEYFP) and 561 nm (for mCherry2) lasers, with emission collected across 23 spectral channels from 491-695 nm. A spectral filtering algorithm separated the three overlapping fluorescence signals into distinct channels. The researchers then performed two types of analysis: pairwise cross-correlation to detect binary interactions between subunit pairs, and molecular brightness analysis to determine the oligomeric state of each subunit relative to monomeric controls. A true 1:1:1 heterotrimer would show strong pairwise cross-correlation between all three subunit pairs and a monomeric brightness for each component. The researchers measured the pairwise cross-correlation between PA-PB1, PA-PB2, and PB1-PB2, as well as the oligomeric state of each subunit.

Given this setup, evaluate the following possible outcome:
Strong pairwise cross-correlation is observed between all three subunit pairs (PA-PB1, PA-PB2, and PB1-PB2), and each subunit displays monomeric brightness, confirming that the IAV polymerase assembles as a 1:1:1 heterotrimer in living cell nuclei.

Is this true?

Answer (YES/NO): NO